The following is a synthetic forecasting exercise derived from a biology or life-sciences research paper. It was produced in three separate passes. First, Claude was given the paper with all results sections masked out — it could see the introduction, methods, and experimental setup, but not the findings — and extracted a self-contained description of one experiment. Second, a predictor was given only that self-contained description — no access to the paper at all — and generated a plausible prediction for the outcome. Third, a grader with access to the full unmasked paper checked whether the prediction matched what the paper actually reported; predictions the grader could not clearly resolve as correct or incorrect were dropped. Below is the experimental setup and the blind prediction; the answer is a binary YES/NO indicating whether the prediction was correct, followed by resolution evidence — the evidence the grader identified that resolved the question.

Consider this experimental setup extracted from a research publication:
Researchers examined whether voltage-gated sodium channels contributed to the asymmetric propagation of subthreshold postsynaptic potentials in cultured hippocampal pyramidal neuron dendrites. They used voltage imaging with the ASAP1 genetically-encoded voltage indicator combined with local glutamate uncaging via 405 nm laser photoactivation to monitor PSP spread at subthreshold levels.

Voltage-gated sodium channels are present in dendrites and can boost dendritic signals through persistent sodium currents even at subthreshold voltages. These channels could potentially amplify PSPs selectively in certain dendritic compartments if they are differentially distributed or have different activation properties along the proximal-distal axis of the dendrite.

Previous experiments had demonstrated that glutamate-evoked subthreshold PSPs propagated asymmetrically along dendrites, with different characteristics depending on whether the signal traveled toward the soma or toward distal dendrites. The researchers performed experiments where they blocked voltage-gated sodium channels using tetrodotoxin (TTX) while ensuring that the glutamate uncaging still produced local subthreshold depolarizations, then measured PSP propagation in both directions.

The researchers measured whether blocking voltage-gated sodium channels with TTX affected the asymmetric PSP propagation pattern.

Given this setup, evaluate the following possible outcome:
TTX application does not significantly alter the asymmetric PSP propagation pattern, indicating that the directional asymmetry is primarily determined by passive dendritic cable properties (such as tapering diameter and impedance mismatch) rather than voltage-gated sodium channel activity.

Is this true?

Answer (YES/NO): NO